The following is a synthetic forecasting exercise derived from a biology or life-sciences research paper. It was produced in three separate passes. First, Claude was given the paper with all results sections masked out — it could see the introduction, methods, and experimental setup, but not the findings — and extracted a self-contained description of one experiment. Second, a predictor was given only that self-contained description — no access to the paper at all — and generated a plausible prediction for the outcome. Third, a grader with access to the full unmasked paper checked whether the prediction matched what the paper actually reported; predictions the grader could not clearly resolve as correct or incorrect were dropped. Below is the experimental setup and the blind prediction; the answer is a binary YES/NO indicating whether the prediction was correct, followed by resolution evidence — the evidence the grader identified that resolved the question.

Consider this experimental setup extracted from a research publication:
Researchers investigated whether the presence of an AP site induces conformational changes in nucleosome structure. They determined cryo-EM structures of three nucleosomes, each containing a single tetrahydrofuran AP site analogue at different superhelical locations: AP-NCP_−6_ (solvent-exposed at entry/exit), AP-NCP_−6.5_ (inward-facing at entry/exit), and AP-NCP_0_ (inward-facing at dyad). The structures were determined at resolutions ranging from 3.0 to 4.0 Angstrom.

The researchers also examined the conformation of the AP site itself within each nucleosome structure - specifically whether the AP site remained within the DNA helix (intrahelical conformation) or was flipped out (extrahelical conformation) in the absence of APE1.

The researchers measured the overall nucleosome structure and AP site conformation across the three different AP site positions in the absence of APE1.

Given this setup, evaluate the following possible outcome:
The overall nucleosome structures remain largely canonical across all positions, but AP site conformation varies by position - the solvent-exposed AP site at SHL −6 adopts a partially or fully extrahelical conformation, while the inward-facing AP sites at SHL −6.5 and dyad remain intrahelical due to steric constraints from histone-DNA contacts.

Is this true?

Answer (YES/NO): NO